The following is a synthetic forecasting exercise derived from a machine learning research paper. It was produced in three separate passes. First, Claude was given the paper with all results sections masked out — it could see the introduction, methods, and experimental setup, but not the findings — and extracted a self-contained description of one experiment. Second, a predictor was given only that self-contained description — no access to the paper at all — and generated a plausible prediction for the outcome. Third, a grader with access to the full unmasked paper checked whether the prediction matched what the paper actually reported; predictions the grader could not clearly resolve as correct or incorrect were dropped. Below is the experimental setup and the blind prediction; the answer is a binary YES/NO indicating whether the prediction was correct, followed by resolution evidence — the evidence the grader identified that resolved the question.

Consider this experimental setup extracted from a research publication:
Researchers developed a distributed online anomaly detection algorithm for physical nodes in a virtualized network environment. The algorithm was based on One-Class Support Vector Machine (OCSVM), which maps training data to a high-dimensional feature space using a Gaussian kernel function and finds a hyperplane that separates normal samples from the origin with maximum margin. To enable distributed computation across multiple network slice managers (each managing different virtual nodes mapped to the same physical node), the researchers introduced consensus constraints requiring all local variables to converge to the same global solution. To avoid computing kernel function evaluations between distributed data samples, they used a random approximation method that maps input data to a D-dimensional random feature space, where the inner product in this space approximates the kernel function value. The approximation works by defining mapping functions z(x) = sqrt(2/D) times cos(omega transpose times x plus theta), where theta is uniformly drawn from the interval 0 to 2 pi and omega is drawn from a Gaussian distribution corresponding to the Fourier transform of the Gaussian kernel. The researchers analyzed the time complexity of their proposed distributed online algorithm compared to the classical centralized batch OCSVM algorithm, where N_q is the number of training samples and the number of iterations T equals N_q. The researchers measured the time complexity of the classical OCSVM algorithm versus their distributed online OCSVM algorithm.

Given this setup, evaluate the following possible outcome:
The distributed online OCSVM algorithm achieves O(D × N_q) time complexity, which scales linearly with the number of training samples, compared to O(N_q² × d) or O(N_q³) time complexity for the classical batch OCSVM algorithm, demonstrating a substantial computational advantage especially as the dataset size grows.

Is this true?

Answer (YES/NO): NO